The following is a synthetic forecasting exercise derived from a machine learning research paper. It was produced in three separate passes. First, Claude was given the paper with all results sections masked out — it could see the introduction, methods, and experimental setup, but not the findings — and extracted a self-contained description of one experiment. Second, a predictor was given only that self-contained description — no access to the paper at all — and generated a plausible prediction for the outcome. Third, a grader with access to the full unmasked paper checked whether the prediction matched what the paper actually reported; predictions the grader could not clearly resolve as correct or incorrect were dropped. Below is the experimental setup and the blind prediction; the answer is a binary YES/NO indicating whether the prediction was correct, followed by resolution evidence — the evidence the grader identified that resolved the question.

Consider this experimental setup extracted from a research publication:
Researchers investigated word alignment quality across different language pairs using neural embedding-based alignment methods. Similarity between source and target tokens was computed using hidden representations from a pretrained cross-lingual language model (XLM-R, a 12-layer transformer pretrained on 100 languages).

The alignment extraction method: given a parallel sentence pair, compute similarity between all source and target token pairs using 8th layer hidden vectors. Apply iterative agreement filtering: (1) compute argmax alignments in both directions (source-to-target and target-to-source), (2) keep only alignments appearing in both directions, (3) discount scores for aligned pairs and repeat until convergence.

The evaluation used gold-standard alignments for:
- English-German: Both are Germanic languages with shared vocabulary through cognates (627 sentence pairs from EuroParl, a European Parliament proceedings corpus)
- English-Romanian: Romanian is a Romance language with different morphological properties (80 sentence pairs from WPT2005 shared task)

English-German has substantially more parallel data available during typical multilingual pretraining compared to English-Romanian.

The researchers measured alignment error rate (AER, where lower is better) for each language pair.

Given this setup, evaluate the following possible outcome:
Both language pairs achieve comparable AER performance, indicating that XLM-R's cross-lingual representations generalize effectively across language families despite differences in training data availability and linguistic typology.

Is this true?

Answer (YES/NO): NO